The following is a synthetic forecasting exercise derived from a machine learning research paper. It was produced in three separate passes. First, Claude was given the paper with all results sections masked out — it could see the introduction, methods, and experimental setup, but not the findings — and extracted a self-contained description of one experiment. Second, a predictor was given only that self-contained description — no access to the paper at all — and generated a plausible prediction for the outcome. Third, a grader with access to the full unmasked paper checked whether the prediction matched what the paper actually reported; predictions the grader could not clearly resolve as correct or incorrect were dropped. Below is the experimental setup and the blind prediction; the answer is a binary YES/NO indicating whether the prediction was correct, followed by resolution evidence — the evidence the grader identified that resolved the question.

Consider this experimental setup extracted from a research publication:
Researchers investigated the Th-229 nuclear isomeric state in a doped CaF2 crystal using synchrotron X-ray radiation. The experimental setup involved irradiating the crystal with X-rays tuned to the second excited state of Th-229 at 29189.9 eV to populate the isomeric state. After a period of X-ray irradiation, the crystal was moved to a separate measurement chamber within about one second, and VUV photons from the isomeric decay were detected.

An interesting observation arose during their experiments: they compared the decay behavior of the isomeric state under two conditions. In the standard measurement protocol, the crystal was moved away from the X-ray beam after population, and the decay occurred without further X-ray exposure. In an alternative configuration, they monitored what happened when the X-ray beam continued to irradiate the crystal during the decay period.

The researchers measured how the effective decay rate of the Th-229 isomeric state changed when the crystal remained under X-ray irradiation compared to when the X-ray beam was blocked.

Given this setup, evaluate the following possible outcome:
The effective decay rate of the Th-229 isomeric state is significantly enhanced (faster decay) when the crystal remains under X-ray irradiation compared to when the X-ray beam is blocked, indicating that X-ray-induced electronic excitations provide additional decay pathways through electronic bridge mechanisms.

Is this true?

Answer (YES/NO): YES